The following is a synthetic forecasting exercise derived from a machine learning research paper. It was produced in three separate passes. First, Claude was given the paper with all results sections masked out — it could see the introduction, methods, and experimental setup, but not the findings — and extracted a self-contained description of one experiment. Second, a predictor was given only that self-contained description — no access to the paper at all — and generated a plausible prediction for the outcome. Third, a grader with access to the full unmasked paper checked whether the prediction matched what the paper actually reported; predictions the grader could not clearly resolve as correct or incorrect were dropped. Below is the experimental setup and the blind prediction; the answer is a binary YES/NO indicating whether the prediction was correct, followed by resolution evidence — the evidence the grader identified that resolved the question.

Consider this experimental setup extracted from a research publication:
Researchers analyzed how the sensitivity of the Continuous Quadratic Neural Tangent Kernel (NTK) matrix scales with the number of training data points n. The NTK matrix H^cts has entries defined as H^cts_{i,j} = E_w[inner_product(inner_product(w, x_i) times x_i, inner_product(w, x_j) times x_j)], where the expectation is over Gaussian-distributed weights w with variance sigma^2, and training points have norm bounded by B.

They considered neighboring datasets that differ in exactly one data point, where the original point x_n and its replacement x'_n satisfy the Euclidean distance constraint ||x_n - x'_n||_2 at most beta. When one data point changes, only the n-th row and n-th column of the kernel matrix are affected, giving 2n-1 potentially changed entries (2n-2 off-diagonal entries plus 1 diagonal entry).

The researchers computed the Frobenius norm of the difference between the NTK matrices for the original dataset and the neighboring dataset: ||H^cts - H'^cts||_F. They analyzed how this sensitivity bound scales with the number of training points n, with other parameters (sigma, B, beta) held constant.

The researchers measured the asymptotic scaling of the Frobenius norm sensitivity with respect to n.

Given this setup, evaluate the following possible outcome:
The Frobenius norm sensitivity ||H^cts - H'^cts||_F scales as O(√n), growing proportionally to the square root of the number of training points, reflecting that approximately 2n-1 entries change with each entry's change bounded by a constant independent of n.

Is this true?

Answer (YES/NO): YES